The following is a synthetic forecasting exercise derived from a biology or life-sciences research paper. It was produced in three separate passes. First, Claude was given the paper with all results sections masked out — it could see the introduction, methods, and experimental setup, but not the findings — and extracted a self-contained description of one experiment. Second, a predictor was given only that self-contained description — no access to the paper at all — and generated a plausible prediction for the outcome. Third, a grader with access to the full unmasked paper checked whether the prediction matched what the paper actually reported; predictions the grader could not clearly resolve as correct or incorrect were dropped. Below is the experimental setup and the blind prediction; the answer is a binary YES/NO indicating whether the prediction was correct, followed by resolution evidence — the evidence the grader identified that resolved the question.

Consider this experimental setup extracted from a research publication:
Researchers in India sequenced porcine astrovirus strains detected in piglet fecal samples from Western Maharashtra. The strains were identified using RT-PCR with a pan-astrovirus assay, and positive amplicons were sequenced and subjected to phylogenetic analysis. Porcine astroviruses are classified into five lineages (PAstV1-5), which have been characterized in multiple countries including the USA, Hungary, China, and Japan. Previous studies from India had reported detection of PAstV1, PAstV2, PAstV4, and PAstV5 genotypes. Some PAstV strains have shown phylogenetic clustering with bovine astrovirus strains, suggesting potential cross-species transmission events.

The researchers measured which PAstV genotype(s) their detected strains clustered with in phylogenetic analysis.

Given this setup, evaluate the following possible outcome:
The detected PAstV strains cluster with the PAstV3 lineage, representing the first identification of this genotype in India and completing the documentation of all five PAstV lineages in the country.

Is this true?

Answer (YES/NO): NO